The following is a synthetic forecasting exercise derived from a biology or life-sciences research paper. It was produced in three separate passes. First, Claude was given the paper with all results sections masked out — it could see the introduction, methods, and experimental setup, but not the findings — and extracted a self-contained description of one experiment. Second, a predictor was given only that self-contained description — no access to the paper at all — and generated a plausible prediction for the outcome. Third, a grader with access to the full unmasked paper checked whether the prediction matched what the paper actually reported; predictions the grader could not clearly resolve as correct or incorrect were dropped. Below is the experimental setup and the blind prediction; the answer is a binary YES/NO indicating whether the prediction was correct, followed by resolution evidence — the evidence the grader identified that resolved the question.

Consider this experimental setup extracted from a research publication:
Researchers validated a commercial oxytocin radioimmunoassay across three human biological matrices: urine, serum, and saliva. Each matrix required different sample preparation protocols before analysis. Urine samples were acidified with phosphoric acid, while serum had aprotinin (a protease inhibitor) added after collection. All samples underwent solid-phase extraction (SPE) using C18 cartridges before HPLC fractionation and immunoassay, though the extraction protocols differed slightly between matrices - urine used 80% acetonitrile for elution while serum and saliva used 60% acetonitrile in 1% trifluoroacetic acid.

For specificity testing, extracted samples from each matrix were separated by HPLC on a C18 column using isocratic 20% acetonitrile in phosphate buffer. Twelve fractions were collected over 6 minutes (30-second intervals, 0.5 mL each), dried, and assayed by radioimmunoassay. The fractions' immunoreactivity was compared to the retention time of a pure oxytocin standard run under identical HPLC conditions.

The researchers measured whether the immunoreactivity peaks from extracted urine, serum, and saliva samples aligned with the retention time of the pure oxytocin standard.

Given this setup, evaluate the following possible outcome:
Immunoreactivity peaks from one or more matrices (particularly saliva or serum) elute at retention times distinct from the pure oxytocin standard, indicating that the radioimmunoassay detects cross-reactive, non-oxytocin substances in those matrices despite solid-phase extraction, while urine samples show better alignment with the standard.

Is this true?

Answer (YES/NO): NO